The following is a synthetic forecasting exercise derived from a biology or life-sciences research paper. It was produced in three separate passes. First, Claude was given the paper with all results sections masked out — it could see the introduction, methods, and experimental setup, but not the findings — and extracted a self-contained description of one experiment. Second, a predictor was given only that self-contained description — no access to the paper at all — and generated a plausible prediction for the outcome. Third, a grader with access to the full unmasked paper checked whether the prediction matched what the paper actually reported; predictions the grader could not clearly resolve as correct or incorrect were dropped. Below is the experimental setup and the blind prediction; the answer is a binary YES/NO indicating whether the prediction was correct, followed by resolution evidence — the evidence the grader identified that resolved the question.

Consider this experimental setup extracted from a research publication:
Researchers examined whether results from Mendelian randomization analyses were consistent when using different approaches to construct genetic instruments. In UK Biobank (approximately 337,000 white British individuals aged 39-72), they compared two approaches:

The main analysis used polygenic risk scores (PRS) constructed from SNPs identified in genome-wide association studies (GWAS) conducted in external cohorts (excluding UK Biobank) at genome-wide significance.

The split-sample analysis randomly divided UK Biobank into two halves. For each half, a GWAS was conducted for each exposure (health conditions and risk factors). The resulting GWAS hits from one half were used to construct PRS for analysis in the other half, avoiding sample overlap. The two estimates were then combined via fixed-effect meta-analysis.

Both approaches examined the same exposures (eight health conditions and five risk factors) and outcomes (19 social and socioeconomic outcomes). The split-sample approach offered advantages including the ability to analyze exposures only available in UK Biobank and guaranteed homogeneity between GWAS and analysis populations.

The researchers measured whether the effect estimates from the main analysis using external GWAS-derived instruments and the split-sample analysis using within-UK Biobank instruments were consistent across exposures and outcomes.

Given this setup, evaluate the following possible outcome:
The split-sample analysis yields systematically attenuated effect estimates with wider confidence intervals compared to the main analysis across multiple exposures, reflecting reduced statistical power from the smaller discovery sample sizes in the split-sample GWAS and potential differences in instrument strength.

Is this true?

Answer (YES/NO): NO